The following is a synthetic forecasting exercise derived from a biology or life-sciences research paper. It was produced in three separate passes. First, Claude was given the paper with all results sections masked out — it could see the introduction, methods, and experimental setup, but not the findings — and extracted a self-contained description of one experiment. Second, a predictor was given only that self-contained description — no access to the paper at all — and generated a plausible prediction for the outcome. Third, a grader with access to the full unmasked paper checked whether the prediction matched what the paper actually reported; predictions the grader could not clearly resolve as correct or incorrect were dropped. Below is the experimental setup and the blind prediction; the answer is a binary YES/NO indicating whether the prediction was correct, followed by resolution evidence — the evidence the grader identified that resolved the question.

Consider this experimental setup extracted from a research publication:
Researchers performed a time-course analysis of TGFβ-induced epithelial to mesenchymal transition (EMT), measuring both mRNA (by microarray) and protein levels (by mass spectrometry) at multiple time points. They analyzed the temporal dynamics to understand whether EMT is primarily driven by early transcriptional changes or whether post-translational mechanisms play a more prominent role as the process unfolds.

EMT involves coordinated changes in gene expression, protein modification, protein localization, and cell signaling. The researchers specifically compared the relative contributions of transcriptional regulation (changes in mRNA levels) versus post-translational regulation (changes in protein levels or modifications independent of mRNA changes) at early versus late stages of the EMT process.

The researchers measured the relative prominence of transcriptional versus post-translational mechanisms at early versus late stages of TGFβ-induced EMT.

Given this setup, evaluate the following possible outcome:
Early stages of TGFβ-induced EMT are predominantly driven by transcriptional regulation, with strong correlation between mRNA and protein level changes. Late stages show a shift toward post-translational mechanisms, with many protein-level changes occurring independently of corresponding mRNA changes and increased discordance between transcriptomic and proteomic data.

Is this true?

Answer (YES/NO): YES